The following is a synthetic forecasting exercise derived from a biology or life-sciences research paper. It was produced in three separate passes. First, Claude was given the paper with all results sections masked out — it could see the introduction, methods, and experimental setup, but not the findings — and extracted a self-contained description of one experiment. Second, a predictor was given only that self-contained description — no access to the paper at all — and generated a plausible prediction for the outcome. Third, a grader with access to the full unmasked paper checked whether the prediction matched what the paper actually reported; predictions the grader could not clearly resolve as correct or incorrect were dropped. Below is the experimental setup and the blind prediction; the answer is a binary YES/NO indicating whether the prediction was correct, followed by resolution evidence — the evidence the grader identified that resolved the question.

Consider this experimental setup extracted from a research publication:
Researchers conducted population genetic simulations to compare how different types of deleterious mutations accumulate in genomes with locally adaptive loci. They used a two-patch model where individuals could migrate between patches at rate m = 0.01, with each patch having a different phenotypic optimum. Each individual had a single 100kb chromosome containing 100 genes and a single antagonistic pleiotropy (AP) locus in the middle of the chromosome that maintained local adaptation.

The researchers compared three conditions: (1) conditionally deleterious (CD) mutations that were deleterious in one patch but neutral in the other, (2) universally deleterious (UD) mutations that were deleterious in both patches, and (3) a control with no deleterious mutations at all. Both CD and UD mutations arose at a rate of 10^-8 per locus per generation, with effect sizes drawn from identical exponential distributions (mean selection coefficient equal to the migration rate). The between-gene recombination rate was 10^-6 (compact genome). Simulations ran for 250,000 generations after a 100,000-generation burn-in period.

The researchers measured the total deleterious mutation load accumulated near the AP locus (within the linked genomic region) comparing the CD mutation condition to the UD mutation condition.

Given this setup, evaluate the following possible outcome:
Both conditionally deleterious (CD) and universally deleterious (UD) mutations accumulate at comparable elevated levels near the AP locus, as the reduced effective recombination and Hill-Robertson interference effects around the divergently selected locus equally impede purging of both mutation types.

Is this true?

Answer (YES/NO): NO